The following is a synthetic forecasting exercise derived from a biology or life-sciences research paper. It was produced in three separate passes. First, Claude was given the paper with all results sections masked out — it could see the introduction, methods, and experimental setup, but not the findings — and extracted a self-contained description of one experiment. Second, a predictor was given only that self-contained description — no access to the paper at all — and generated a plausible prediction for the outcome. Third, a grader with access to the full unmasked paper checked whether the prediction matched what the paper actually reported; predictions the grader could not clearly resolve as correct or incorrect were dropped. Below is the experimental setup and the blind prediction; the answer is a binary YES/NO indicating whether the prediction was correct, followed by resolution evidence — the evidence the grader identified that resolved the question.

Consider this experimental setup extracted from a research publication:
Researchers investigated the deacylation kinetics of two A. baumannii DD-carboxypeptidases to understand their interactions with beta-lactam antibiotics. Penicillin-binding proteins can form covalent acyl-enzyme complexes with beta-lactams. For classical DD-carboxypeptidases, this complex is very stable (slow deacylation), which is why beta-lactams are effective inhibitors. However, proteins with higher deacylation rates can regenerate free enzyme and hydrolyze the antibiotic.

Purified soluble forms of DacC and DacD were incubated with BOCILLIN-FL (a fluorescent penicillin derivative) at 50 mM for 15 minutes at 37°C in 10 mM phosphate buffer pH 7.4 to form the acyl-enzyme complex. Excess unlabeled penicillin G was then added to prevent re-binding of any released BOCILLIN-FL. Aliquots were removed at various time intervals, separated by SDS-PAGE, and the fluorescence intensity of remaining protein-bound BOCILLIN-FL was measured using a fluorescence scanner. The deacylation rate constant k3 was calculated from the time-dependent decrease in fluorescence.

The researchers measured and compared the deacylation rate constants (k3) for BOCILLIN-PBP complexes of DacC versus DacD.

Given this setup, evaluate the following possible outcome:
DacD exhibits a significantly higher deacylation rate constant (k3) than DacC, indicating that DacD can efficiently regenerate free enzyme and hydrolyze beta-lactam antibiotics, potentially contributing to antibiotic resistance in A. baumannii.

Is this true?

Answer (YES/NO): NO